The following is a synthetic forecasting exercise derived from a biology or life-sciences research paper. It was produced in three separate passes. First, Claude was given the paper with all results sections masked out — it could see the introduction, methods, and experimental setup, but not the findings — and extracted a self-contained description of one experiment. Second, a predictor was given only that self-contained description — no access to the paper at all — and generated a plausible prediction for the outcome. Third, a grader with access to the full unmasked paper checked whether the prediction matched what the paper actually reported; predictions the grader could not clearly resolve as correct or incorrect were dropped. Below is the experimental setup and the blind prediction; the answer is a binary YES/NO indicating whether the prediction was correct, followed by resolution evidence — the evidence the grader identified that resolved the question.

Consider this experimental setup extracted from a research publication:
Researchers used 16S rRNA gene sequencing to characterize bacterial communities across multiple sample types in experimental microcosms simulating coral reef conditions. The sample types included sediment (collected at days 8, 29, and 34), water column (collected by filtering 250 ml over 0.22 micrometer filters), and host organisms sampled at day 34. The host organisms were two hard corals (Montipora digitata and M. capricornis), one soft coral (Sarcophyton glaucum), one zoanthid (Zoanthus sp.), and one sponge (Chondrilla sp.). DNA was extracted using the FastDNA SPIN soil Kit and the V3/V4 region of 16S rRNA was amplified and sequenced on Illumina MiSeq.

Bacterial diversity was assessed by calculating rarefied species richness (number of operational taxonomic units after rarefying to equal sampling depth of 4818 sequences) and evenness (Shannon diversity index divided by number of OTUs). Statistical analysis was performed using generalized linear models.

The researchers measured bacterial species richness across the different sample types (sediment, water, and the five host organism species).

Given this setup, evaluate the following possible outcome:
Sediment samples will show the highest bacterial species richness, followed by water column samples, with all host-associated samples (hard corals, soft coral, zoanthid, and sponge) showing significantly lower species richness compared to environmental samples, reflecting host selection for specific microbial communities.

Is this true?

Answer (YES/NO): NO